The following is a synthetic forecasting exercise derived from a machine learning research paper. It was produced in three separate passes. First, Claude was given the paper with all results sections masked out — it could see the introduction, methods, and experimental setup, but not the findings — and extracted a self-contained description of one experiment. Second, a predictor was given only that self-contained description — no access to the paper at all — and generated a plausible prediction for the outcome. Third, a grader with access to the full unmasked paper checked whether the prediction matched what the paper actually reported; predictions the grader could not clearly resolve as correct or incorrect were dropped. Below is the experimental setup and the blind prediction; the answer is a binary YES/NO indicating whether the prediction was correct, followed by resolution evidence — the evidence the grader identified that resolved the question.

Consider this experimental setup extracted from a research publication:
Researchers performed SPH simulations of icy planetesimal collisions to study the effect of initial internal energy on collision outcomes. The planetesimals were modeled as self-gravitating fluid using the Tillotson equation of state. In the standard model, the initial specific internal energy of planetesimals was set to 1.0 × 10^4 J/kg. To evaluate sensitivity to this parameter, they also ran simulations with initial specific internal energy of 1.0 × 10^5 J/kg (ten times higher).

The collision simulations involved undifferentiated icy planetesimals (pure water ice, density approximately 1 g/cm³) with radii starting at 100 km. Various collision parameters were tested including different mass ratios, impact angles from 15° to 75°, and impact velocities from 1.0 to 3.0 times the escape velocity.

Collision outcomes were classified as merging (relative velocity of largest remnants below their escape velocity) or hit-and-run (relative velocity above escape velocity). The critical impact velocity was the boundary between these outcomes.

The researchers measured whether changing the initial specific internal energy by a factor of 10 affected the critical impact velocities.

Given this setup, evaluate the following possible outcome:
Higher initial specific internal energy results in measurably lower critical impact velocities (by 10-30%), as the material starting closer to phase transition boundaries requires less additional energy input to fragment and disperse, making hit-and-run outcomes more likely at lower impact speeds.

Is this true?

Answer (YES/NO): NO